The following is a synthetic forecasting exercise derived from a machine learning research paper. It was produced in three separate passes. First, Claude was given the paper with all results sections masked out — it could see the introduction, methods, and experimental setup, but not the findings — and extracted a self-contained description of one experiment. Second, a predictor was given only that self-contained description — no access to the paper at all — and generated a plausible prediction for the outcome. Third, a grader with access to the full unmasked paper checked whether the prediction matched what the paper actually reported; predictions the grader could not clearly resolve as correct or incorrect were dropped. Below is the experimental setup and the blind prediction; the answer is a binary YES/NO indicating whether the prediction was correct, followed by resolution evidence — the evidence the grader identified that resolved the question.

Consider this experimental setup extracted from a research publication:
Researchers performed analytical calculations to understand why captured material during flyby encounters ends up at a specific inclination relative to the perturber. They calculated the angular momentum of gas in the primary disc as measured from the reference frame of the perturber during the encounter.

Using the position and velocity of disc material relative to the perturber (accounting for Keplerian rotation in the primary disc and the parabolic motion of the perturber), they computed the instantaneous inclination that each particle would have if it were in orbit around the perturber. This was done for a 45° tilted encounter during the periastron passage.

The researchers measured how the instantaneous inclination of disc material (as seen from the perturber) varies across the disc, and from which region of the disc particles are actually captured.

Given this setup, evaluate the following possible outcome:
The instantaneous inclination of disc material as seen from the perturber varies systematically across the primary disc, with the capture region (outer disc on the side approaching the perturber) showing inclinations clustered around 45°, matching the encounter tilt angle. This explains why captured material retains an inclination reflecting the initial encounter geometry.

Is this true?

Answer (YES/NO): NO